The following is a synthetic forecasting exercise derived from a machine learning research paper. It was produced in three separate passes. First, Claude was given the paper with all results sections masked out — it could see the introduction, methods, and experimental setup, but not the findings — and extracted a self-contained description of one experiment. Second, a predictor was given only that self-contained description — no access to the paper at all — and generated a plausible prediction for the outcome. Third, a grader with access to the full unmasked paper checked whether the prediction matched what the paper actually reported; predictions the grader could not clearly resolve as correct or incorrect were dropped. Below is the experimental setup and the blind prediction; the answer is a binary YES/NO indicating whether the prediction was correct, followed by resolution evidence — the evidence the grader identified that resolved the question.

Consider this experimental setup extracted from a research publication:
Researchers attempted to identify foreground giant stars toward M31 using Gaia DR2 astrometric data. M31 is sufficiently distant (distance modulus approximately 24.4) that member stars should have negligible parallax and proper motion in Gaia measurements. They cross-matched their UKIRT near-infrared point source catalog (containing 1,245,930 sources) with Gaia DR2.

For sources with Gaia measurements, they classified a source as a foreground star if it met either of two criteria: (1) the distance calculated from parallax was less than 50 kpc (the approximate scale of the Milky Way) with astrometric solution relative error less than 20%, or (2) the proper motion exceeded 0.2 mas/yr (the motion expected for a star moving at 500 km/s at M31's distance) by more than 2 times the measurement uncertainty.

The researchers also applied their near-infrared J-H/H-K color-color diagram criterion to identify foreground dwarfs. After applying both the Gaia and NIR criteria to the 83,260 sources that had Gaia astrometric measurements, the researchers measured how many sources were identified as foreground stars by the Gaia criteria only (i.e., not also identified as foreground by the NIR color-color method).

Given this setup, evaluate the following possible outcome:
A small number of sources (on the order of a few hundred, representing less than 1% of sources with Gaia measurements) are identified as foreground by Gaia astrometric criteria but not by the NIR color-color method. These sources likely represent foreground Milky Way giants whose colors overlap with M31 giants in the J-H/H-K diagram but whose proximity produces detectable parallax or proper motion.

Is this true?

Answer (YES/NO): NO